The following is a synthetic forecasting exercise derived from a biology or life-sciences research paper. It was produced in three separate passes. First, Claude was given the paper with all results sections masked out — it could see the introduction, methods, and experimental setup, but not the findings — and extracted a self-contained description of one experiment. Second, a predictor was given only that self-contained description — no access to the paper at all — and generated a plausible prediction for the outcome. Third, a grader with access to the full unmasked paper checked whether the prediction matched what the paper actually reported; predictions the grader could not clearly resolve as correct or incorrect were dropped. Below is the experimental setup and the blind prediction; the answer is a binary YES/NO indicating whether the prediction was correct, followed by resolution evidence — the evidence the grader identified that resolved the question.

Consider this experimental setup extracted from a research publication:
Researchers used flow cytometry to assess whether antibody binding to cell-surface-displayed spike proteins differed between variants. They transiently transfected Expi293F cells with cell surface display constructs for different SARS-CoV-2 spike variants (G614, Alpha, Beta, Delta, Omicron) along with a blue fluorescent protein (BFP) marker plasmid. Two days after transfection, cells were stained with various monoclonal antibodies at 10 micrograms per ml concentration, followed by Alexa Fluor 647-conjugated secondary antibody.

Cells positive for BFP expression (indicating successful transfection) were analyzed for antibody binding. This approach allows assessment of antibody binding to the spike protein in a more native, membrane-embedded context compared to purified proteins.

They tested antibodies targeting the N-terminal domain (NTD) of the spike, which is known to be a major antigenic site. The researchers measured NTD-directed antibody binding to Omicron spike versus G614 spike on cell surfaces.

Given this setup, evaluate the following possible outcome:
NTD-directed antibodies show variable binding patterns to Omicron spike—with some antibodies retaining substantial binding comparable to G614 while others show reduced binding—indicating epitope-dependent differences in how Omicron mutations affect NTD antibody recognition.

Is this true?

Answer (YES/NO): YES